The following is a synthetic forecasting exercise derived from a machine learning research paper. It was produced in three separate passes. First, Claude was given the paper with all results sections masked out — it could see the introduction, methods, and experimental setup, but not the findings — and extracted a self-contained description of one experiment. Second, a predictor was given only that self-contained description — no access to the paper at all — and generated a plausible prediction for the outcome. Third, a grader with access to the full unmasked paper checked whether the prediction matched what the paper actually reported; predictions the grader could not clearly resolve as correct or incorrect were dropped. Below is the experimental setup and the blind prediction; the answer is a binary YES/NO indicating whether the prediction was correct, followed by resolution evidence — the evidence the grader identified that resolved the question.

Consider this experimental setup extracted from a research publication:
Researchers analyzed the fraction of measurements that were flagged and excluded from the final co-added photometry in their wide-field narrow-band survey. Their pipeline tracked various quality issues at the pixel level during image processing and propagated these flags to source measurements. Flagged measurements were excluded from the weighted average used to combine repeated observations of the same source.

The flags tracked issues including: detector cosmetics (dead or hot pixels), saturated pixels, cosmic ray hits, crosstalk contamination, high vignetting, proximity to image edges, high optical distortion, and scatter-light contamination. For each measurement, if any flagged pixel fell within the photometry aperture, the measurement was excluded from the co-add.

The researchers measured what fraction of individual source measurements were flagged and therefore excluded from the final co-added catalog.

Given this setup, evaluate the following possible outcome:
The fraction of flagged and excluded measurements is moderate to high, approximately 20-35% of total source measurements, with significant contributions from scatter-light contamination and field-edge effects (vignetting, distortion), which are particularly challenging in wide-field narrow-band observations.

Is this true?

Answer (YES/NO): NO